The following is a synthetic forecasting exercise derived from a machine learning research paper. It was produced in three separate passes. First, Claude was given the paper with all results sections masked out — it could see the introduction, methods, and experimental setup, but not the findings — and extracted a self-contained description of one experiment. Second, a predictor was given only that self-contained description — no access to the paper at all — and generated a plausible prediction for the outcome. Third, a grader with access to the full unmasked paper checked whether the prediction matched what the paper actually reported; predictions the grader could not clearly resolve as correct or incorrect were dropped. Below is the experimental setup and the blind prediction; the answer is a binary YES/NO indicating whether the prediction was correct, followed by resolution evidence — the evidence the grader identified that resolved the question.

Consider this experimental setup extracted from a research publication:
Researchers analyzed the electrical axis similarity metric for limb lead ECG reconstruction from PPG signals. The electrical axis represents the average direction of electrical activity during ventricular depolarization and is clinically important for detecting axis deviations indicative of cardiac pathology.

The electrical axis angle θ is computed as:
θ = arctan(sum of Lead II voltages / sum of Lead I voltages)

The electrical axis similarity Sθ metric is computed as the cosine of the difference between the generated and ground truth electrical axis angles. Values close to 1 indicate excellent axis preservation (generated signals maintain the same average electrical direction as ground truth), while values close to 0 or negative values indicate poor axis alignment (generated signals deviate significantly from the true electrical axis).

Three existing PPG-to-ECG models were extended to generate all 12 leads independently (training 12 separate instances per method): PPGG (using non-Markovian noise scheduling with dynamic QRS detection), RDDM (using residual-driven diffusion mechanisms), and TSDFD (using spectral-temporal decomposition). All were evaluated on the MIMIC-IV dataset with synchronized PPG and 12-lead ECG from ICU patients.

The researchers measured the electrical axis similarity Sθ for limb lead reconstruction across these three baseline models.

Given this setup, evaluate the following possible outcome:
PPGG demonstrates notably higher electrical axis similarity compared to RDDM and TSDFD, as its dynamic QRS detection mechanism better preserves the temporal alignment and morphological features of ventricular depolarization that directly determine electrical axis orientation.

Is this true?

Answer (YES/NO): YES